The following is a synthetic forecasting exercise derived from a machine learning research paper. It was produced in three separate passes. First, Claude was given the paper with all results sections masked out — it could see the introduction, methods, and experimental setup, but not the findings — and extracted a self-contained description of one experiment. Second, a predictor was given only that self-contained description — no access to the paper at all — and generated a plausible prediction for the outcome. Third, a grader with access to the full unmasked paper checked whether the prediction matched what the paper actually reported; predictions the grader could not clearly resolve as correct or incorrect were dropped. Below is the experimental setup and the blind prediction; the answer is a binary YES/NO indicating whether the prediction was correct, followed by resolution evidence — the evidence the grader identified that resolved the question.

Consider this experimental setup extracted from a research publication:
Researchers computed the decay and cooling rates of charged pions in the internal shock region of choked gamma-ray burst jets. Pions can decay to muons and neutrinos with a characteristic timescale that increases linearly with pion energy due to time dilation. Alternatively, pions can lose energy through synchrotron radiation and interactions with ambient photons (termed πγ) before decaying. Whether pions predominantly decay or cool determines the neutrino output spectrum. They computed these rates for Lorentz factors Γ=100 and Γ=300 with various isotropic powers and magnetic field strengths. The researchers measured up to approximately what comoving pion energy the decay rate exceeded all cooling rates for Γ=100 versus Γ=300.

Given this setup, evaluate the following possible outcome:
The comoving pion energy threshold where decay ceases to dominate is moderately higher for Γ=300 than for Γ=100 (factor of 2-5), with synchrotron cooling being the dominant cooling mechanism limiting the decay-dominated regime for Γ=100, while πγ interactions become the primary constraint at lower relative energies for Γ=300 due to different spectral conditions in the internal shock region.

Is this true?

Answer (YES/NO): NO